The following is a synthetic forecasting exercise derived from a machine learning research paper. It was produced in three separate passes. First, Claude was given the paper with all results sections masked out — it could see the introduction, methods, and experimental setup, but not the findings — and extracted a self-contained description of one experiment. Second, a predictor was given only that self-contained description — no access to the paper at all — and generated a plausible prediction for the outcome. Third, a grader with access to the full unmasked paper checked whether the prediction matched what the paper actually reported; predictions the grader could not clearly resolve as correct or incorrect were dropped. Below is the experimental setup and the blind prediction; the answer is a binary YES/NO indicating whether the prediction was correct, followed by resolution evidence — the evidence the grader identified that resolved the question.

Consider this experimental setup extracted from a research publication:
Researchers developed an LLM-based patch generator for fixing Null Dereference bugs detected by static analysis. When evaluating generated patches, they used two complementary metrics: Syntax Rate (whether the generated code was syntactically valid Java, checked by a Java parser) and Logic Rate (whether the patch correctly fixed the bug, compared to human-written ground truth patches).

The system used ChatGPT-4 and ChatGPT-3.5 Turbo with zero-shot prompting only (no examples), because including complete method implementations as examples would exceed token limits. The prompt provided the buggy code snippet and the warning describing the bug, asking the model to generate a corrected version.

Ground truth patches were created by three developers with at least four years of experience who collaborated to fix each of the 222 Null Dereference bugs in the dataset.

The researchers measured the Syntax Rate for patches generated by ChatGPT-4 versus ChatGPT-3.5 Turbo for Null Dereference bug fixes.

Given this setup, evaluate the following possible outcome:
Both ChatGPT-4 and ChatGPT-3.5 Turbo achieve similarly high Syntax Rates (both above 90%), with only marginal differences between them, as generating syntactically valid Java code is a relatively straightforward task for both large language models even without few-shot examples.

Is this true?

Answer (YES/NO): YES